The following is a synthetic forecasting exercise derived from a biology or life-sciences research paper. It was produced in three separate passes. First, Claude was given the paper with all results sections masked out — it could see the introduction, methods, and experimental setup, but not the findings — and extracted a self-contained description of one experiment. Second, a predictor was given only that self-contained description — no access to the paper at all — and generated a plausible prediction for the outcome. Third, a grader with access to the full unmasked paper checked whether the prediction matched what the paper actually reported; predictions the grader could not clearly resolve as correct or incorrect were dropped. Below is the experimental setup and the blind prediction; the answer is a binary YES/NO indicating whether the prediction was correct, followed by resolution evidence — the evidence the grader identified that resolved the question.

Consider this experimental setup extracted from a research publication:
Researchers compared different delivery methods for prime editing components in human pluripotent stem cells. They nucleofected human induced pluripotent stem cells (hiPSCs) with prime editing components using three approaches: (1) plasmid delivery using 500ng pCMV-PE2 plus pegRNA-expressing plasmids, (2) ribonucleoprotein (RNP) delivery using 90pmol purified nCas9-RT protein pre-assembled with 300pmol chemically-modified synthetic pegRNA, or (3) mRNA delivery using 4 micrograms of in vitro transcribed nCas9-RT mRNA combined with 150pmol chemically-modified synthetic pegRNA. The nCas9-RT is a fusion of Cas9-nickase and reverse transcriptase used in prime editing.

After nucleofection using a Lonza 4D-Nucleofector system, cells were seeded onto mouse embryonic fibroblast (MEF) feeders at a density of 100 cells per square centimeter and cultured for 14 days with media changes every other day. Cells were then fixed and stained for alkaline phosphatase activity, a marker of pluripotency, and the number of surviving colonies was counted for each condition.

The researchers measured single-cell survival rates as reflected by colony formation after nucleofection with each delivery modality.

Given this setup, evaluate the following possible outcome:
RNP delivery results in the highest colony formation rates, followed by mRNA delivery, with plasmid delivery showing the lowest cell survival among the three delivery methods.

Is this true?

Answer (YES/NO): NO